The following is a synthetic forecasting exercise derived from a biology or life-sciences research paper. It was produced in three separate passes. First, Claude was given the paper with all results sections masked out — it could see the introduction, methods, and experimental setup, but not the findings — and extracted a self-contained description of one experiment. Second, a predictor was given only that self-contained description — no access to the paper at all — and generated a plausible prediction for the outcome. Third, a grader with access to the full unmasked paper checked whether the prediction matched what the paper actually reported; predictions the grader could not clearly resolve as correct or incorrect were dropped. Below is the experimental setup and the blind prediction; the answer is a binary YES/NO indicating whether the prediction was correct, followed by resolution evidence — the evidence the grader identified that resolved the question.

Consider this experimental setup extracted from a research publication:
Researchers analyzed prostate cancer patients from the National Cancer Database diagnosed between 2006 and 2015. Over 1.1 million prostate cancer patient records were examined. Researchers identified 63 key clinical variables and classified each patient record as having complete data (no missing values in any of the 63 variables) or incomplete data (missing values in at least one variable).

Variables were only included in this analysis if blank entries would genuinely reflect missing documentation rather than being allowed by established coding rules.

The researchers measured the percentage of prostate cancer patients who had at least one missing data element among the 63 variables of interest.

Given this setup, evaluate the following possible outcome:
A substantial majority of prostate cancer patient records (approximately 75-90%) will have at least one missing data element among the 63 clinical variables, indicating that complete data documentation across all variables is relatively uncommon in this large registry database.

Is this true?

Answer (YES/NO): NO